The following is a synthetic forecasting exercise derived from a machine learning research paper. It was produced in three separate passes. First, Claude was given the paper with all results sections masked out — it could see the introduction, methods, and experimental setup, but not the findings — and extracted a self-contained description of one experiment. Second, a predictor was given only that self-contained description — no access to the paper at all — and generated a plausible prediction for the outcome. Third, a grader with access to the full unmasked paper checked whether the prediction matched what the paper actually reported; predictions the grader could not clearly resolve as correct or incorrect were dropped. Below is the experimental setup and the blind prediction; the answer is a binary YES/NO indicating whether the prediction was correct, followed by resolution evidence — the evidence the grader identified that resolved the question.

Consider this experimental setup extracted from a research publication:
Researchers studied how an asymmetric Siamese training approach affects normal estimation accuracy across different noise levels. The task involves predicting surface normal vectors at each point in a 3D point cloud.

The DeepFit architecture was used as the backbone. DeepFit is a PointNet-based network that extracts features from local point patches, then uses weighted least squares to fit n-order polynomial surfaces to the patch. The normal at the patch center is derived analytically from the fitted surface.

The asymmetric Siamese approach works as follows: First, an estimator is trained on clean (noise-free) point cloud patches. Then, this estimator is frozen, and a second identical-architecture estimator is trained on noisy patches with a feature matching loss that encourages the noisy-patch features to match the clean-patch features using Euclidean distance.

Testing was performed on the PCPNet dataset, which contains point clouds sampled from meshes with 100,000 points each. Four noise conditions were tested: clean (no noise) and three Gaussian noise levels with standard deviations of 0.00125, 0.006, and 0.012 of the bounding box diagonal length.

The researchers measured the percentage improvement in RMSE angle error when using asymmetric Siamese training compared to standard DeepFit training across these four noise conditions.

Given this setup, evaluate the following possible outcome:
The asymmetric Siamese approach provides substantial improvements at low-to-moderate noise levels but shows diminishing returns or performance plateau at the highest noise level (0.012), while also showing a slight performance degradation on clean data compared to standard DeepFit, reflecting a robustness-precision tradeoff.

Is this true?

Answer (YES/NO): NO